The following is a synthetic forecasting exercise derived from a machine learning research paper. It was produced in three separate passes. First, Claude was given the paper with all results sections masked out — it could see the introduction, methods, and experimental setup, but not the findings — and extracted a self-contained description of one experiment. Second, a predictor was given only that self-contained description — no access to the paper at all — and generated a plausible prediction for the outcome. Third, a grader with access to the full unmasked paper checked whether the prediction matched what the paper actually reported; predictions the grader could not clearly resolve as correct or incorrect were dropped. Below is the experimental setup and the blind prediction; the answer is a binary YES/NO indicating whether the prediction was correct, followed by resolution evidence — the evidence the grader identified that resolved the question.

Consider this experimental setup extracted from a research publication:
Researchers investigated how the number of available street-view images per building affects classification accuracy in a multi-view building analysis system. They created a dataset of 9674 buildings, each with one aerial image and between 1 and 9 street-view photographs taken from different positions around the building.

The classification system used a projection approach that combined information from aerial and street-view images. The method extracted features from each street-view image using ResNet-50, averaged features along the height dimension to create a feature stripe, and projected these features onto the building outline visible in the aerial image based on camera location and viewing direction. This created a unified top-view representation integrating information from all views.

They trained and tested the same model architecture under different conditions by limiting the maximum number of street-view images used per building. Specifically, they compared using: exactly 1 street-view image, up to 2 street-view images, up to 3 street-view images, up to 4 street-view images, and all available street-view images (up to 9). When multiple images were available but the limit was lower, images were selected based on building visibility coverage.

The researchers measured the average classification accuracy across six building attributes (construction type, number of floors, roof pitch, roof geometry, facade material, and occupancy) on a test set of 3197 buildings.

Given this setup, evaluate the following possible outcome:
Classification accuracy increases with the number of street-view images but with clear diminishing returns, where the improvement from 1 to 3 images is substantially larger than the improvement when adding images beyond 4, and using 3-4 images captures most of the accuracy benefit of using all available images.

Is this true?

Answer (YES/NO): YES